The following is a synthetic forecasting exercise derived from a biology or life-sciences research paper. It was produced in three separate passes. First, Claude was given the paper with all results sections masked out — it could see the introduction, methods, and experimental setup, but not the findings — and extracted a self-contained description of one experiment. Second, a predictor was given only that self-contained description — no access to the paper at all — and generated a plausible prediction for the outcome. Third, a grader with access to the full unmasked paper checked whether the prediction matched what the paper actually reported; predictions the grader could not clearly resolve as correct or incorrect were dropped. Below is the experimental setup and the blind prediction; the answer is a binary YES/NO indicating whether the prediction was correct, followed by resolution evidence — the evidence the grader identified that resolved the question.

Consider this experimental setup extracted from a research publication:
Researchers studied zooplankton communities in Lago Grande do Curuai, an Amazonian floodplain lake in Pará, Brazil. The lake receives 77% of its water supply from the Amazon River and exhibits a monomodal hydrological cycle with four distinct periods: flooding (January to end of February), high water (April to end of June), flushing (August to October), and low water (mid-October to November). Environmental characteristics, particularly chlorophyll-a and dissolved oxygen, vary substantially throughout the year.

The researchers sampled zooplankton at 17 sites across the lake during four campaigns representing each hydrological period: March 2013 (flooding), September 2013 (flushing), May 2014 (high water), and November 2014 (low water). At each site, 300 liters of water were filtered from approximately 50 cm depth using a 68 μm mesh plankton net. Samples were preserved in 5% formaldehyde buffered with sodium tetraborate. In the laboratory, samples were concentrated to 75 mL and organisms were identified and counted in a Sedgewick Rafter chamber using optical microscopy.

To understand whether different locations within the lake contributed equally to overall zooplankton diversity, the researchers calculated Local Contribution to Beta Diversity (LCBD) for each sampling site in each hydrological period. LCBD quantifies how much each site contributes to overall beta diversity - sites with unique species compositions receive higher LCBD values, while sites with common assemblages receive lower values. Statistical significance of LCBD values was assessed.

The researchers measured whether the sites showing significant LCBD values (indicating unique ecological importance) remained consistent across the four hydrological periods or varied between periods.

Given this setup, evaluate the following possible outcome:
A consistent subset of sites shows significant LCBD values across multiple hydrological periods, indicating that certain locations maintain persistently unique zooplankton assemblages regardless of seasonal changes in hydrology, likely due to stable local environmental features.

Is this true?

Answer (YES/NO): NO